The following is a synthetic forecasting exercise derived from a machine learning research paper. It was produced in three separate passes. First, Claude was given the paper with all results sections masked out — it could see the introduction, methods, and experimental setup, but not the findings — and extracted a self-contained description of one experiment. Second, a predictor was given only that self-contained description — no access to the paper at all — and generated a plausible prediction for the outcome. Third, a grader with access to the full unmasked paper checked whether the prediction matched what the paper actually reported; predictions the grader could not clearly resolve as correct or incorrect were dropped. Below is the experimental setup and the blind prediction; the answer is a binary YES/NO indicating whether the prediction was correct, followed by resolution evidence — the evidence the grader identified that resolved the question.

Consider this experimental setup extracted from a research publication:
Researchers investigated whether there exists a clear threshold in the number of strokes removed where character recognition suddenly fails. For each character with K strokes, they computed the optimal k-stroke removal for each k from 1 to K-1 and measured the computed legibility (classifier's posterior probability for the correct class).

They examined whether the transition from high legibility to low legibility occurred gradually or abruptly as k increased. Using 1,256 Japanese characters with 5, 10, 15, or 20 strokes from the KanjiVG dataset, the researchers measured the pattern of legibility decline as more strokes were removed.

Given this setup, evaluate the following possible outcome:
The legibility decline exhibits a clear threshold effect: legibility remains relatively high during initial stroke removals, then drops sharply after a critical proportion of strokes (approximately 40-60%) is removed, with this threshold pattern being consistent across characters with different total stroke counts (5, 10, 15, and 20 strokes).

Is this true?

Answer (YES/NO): NO